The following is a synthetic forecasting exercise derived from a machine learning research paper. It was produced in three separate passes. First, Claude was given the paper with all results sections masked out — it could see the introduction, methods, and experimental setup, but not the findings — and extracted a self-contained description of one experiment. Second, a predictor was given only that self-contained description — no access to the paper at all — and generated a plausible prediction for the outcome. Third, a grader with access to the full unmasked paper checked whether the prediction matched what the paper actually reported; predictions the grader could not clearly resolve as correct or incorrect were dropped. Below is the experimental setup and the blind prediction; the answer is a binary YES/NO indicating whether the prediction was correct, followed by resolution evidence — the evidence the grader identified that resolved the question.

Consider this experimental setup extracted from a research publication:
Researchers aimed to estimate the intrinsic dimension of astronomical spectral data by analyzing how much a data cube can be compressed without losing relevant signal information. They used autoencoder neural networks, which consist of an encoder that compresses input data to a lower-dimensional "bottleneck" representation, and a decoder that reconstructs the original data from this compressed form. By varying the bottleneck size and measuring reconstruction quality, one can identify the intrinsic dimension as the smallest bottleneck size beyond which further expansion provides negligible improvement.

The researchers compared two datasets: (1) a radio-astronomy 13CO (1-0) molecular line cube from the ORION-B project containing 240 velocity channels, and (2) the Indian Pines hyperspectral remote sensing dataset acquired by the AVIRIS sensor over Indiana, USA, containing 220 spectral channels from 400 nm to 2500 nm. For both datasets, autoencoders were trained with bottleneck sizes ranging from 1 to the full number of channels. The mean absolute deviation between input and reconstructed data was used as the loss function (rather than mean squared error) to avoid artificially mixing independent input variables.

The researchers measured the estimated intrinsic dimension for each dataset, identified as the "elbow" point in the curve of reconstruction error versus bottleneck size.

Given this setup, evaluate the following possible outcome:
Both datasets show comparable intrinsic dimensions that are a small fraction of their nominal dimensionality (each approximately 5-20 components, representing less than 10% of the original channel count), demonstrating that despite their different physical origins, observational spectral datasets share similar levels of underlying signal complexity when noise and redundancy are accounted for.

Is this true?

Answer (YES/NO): NO